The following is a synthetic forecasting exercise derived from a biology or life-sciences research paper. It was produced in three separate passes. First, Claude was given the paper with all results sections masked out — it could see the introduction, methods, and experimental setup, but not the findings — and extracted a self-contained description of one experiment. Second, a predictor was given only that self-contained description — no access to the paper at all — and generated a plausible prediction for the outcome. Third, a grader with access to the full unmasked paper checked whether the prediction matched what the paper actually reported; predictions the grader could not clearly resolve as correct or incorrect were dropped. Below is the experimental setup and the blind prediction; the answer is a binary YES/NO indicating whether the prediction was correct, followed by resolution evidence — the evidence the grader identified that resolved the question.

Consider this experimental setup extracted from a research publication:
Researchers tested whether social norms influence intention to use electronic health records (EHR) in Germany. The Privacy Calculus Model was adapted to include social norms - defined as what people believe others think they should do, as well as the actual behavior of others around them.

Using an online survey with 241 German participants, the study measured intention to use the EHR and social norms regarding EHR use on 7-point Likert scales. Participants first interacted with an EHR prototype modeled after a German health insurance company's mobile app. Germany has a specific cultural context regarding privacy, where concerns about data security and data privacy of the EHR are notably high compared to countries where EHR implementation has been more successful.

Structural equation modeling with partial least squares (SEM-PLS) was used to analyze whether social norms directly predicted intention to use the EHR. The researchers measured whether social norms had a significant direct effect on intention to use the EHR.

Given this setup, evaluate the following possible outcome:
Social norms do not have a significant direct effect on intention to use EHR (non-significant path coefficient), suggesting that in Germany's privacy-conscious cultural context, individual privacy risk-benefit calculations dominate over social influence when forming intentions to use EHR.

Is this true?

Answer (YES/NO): NO